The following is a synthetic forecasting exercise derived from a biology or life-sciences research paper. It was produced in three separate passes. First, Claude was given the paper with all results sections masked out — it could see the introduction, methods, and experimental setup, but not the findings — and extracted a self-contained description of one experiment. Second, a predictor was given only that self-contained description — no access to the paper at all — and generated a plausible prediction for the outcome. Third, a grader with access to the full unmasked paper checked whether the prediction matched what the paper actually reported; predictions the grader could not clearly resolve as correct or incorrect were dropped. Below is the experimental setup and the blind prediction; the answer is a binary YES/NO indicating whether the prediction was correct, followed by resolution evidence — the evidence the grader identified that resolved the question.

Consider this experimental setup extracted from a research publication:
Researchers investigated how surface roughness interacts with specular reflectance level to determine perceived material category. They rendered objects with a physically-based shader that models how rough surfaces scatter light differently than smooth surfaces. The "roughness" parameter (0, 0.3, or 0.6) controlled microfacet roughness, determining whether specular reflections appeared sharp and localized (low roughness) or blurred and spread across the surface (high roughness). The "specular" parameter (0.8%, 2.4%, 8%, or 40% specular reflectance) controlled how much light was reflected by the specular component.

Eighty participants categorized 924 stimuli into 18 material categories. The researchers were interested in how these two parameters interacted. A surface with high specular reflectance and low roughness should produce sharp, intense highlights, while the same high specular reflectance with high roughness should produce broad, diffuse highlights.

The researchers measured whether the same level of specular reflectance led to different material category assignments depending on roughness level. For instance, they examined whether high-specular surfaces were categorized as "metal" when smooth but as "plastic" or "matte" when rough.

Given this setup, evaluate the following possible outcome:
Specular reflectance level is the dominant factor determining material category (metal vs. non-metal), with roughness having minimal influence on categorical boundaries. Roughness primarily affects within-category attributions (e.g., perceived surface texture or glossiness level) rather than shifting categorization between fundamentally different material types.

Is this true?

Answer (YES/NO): NO